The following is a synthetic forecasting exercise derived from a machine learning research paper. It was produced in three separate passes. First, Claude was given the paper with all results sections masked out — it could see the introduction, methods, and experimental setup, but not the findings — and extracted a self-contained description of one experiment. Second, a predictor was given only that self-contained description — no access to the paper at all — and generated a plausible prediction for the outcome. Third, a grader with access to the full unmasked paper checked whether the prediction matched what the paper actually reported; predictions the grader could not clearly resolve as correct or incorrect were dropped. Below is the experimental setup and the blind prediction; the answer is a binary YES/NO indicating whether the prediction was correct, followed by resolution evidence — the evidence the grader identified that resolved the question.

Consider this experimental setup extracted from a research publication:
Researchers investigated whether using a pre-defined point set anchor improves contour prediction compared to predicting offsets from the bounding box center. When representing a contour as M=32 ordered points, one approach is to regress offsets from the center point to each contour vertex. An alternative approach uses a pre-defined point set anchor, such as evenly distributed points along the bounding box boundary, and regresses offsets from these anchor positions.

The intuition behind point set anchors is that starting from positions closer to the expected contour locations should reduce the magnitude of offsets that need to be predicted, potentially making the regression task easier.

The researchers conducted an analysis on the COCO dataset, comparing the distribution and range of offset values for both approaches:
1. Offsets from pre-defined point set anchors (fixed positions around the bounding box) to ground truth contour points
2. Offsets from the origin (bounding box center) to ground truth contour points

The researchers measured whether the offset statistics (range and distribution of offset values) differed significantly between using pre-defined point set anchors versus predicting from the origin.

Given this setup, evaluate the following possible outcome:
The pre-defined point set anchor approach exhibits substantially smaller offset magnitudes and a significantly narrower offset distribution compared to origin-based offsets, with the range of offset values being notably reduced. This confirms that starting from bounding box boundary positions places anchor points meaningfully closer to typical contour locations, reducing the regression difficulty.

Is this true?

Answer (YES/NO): NO